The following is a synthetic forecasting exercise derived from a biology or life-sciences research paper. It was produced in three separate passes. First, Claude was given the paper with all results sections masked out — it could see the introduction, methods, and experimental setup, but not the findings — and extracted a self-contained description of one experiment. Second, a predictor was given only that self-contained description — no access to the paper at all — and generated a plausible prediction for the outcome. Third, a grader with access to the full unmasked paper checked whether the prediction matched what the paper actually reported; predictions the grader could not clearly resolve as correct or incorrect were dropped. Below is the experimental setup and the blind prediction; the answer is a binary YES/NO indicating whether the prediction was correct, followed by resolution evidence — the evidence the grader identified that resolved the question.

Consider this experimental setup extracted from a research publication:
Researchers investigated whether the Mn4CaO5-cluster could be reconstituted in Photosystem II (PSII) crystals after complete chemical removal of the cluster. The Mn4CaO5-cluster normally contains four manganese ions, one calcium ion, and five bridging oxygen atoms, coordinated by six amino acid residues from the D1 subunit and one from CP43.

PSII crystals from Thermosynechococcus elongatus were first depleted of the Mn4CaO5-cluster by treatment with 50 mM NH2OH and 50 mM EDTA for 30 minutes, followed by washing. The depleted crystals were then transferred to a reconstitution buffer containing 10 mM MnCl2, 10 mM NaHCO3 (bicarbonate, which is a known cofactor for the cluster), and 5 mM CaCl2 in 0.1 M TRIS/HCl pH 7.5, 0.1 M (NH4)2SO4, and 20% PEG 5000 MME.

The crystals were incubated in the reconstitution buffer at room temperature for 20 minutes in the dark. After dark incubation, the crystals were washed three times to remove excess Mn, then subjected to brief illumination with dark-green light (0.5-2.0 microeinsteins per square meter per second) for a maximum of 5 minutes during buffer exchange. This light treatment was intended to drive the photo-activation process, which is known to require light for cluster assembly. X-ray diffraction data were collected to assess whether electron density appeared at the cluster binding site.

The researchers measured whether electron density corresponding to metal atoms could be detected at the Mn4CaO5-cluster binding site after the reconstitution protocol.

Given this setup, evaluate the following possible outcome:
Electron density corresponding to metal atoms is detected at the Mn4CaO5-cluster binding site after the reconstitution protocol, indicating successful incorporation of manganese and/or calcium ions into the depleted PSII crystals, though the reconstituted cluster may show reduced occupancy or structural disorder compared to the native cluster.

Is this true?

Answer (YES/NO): YES